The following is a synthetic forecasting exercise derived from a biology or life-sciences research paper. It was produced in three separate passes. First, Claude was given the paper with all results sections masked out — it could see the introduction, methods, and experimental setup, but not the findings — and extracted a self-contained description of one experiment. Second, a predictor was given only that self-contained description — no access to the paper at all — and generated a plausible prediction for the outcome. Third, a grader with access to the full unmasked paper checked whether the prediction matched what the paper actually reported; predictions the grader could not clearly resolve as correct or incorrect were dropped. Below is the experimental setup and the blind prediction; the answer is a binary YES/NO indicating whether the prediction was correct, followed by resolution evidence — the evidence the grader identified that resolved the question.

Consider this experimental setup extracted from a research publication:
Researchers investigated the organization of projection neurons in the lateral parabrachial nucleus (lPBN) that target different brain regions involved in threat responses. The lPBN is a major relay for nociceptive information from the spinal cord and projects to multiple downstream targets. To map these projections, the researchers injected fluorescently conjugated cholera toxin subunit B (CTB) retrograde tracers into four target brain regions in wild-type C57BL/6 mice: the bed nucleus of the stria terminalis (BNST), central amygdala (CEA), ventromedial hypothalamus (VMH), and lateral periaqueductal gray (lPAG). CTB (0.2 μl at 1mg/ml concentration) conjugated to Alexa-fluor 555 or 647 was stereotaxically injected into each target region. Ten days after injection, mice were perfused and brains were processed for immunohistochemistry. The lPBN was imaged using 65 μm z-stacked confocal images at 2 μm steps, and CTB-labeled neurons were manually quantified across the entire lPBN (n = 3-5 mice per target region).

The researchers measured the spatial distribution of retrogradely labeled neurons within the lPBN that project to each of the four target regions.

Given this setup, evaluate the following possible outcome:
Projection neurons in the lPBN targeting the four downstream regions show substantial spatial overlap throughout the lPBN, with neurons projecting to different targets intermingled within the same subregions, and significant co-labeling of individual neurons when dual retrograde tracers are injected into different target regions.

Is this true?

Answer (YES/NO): NO